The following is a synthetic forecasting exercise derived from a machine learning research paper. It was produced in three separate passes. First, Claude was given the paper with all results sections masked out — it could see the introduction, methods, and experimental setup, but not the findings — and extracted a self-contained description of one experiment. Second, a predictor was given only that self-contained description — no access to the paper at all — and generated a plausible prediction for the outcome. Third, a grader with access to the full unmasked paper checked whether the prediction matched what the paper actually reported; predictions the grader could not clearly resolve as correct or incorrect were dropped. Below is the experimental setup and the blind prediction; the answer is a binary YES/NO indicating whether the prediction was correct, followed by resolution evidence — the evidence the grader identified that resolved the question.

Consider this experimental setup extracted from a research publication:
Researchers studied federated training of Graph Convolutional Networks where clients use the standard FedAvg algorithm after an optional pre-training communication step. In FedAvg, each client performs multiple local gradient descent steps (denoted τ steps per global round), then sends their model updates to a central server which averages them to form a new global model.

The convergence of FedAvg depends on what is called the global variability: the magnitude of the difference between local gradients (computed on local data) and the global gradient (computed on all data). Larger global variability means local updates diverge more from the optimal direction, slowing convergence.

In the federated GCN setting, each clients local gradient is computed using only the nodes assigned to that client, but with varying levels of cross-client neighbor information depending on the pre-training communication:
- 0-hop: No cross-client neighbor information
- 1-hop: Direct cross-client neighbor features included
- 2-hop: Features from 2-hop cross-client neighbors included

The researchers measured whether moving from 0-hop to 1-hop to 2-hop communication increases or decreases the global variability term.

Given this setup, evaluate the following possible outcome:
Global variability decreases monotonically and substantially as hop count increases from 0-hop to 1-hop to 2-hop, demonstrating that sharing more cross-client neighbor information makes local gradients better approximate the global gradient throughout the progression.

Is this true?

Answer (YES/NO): YES